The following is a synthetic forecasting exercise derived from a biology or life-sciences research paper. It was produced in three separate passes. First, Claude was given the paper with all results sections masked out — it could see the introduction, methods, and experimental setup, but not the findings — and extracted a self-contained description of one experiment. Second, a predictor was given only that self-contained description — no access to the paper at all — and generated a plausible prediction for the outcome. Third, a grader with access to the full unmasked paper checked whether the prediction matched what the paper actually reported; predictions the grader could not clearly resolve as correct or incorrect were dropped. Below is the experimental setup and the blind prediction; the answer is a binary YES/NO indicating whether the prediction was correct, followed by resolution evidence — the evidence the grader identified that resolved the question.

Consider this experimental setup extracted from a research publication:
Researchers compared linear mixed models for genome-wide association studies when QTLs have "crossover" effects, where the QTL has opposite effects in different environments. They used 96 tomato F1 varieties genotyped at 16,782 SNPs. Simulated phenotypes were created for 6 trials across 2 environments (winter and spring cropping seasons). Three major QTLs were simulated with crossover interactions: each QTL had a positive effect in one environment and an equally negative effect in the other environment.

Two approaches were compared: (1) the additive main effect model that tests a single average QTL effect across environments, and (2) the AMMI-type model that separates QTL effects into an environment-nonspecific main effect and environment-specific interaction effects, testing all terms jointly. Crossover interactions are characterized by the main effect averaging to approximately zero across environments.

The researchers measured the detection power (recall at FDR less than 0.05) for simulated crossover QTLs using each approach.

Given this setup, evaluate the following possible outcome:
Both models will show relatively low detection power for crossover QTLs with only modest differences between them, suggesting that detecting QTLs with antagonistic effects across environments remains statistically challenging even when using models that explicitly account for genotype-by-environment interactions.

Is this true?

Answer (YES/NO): NO